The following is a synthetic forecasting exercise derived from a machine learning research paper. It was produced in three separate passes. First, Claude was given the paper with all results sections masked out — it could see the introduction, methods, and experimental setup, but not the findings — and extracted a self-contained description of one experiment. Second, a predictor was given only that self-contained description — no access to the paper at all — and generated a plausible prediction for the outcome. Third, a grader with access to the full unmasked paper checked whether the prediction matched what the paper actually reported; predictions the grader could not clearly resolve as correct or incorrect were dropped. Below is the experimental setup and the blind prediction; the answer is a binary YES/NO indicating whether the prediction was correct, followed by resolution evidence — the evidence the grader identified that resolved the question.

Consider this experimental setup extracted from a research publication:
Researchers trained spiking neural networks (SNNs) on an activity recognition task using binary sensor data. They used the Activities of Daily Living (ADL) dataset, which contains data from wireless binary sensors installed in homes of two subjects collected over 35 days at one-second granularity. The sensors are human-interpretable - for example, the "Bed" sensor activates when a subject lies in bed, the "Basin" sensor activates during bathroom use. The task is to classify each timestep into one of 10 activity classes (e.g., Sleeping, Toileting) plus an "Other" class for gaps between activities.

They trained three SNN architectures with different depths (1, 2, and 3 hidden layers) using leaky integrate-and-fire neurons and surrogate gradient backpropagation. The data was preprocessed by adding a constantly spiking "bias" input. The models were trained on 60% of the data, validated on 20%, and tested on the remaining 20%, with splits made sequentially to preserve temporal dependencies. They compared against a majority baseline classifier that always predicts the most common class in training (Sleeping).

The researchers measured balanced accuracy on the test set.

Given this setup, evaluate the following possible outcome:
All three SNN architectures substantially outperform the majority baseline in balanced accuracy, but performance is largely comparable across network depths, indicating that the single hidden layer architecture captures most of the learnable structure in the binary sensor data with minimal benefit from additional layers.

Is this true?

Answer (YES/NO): YES